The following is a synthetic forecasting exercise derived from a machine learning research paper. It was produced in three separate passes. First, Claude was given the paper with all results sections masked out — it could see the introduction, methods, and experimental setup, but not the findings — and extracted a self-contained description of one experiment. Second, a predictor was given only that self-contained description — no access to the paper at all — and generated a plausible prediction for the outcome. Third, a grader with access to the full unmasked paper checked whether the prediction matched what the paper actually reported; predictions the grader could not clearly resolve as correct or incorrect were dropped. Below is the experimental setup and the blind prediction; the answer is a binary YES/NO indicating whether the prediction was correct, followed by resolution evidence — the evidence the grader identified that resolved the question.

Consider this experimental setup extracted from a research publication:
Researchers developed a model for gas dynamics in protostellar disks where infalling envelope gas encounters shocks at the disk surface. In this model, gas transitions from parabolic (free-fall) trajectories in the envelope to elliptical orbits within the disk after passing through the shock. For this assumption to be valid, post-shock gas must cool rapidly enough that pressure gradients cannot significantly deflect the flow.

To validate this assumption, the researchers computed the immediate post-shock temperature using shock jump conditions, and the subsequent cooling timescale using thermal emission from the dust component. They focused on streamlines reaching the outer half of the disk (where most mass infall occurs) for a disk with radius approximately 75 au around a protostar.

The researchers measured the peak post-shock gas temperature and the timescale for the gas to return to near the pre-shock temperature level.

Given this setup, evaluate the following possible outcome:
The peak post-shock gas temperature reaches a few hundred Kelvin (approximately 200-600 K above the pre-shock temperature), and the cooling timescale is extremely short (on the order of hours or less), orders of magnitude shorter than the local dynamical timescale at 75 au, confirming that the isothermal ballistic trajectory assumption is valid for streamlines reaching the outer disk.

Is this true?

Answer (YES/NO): NO